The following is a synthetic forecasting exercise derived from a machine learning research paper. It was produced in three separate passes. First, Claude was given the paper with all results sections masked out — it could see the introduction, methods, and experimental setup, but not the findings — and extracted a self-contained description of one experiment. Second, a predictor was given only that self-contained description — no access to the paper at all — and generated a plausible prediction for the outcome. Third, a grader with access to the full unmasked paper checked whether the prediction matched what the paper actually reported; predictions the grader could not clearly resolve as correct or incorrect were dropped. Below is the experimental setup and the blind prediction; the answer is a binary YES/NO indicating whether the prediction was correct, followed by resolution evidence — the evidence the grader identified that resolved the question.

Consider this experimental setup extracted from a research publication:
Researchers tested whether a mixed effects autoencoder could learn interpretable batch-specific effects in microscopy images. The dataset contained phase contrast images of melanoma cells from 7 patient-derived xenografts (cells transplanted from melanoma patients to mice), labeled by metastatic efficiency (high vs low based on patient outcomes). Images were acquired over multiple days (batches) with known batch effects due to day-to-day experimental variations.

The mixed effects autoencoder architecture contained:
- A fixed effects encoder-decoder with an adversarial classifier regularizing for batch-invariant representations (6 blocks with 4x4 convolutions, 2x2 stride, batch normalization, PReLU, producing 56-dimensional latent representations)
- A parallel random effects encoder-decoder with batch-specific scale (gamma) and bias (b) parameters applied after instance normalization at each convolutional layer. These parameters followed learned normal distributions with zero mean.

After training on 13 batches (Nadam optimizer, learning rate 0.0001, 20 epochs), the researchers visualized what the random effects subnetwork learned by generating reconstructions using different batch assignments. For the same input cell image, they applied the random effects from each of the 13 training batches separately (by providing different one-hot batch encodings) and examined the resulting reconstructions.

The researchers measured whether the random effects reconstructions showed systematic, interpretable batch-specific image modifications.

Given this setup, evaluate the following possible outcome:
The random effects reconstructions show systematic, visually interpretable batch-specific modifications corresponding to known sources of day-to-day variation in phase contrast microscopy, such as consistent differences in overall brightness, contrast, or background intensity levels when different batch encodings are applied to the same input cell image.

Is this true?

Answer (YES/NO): YES